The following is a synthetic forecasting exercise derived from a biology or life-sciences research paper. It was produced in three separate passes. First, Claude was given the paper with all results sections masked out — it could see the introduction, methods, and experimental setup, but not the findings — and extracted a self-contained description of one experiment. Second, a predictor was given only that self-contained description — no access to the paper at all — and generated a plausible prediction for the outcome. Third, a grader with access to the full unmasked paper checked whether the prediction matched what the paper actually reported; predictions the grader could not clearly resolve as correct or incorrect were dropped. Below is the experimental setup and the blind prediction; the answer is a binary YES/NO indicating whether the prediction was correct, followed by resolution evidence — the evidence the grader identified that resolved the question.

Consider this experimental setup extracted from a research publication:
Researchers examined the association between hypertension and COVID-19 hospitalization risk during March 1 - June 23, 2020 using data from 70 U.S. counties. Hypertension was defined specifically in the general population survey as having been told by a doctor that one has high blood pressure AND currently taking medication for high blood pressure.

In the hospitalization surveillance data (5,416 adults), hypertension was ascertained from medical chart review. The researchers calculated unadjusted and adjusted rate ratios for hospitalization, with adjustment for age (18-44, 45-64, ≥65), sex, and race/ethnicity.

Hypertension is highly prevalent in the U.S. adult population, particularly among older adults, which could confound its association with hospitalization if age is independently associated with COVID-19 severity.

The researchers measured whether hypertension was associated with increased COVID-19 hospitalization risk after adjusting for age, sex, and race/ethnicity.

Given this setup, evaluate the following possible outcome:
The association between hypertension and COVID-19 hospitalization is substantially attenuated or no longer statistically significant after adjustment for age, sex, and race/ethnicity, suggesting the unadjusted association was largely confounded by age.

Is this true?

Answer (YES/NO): NO